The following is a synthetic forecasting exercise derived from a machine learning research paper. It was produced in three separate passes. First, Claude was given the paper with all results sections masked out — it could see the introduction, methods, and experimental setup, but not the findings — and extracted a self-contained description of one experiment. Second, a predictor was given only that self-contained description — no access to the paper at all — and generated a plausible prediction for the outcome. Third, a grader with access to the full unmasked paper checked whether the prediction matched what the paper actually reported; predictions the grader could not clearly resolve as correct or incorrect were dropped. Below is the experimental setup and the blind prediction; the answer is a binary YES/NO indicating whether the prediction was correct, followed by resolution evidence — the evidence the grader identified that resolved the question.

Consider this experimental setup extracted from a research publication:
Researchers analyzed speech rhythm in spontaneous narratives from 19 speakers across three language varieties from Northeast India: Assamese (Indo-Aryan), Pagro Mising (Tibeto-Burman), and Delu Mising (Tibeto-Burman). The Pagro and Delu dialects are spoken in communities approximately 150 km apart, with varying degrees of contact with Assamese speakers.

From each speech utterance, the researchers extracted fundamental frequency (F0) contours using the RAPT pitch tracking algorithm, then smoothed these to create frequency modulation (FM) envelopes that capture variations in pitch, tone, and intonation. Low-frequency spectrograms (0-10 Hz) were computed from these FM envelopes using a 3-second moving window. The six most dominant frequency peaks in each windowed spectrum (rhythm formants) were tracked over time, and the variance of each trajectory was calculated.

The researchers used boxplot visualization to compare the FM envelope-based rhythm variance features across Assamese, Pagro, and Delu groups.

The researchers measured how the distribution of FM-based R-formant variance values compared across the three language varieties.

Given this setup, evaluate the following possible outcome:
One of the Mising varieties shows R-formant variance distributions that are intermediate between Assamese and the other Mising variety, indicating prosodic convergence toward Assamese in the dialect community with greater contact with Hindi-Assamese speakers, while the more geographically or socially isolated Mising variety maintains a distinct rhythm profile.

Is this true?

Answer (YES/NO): YES